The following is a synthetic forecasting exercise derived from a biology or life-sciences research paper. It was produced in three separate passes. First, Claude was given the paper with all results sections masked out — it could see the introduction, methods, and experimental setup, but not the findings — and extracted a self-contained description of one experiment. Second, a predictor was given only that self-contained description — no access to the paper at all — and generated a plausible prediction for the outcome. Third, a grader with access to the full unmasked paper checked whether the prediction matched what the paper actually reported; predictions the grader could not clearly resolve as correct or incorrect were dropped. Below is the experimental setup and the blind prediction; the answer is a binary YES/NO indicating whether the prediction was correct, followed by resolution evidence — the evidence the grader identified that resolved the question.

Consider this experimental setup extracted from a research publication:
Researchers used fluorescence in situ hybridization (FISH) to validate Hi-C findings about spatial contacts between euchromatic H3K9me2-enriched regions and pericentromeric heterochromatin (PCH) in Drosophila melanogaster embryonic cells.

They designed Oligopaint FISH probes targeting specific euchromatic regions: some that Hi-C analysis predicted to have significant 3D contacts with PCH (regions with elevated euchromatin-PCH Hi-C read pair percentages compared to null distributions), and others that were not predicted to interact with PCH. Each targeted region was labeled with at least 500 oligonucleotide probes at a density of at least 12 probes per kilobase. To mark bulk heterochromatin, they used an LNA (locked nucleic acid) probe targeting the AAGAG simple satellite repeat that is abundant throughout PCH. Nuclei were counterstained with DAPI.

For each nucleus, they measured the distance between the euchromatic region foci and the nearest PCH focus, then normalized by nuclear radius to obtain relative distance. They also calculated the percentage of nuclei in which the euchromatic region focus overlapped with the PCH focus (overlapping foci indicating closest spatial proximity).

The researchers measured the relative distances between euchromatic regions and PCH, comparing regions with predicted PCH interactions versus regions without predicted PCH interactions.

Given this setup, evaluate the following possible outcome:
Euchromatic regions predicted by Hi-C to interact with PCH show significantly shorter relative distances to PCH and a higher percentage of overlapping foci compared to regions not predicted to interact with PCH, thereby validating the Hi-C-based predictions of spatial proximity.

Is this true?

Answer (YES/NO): YES